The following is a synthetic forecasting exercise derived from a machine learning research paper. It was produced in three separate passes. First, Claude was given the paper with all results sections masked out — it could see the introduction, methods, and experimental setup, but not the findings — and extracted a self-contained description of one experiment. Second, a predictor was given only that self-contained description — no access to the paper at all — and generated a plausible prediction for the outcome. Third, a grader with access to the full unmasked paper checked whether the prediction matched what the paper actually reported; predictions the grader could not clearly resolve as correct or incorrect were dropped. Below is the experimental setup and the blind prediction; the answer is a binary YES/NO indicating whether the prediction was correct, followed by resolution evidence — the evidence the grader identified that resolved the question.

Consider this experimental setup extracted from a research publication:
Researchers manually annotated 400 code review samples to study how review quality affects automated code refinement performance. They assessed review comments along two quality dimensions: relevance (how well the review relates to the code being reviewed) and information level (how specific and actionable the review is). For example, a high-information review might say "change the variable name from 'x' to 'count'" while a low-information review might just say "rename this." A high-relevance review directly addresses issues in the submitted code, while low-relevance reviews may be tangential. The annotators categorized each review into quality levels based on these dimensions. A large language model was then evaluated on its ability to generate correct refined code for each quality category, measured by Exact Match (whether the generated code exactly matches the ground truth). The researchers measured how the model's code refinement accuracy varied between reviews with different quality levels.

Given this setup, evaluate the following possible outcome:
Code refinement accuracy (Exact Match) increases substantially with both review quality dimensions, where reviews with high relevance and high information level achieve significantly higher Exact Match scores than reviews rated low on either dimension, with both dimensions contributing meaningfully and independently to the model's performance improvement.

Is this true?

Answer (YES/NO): NO